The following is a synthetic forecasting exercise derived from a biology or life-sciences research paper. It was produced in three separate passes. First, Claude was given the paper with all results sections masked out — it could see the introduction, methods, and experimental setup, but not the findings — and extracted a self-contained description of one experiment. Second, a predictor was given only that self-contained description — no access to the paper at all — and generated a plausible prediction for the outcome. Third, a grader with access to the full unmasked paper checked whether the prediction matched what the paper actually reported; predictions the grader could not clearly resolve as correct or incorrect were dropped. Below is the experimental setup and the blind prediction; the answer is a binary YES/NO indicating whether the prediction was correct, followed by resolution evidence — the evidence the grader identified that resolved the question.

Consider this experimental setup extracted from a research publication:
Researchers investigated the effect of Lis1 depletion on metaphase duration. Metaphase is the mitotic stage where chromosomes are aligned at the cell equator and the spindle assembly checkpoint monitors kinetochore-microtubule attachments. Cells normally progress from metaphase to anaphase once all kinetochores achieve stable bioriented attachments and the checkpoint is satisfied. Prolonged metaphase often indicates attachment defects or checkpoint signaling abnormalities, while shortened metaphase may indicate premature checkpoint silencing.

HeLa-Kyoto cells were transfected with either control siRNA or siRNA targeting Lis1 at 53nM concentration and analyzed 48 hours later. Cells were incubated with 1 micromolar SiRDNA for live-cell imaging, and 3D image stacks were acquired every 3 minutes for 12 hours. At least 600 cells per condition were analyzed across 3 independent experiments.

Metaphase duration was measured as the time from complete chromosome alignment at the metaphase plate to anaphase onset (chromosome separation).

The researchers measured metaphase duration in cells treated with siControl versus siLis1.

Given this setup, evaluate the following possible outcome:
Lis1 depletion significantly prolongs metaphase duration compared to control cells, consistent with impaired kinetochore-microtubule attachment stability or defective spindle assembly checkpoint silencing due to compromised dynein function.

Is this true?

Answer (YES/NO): YES